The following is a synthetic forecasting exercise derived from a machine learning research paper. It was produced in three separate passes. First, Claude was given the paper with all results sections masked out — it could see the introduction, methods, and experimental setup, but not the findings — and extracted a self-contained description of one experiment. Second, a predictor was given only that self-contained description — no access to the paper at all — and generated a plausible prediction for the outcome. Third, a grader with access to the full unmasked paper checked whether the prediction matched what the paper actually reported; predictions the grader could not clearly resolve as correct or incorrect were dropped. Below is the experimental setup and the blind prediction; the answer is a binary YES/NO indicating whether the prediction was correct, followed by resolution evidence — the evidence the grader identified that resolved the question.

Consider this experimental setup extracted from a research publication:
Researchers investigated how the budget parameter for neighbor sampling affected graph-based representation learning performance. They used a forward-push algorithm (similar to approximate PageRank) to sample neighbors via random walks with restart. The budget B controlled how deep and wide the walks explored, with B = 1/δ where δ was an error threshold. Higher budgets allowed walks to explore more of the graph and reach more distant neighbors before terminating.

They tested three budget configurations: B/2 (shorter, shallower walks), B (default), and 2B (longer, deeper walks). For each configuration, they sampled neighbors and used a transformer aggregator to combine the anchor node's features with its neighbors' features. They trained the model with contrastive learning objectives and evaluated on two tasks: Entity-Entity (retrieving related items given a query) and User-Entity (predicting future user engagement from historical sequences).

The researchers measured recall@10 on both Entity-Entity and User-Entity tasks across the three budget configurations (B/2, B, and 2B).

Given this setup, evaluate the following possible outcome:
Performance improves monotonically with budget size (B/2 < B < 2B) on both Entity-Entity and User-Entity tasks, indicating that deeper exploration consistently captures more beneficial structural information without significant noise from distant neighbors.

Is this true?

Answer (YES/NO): NO